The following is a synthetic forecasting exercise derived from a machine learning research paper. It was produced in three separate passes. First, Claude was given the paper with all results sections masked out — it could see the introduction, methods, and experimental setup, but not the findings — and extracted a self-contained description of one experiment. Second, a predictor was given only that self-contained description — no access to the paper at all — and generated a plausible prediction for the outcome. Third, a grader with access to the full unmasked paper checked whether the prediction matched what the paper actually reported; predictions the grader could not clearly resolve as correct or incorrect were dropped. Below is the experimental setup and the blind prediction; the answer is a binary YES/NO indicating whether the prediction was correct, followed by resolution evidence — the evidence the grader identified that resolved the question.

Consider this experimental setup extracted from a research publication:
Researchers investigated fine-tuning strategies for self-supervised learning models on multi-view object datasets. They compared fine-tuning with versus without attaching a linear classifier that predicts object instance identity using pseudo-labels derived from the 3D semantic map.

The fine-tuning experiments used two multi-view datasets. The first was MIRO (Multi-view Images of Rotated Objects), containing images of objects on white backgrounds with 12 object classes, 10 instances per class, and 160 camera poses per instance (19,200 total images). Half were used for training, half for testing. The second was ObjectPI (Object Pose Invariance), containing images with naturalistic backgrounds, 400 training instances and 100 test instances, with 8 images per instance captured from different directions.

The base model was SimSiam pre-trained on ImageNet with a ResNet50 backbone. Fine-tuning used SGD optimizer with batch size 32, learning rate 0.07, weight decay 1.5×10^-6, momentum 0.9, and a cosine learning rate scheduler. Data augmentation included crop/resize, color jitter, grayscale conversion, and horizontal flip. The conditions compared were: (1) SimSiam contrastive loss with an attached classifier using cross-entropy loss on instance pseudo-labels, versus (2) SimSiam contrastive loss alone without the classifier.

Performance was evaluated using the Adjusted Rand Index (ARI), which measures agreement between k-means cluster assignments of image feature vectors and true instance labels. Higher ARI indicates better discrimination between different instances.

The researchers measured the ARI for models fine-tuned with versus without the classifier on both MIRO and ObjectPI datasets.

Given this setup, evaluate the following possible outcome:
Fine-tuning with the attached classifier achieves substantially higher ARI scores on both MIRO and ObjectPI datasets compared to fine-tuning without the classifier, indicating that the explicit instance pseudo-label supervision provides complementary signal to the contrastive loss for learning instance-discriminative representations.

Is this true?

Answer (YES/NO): YES